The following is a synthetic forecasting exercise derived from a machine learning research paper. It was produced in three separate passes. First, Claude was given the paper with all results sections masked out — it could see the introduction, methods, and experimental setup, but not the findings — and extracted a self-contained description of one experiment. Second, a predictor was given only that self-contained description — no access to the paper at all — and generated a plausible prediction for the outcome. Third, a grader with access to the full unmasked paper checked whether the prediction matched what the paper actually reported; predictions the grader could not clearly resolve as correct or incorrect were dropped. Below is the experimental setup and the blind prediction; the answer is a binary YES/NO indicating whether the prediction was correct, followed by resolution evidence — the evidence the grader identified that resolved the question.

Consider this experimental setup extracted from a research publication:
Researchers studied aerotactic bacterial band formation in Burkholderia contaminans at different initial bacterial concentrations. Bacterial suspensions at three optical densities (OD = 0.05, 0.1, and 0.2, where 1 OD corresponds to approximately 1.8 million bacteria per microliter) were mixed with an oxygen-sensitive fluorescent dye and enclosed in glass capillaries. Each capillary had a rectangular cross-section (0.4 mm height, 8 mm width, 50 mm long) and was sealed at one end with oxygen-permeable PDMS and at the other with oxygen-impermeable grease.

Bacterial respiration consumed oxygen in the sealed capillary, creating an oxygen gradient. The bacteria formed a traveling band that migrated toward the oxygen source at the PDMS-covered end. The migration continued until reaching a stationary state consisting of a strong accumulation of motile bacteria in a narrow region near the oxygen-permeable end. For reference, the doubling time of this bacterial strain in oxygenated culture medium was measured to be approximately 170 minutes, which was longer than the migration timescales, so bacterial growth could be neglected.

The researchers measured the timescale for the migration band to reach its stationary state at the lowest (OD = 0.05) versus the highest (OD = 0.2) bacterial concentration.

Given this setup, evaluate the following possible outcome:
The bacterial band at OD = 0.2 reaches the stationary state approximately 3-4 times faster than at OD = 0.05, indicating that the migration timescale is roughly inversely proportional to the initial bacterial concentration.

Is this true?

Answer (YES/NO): YES